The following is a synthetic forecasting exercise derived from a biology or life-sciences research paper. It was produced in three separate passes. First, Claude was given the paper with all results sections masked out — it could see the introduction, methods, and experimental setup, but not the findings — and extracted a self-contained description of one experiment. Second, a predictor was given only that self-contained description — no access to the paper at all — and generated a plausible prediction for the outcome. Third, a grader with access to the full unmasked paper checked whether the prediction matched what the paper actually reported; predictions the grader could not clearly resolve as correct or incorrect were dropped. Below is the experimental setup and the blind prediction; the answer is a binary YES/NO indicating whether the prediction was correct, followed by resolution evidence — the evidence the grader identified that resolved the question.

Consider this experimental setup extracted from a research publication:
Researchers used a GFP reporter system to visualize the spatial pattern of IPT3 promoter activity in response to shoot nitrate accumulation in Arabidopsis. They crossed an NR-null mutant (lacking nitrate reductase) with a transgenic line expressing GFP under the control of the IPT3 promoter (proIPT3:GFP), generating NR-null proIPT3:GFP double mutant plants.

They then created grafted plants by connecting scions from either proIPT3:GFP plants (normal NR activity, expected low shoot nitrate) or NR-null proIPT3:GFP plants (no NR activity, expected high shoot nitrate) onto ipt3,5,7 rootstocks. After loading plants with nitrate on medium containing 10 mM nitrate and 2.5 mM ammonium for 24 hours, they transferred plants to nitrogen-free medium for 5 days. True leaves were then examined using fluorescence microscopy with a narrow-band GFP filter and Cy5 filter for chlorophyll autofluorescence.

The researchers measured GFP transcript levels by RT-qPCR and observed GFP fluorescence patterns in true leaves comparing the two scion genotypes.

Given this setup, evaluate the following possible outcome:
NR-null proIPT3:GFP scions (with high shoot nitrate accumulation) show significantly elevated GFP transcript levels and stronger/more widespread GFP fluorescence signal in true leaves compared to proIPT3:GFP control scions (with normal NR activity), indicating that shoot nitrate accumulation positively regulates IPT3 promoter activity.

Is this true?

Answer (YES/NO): YES